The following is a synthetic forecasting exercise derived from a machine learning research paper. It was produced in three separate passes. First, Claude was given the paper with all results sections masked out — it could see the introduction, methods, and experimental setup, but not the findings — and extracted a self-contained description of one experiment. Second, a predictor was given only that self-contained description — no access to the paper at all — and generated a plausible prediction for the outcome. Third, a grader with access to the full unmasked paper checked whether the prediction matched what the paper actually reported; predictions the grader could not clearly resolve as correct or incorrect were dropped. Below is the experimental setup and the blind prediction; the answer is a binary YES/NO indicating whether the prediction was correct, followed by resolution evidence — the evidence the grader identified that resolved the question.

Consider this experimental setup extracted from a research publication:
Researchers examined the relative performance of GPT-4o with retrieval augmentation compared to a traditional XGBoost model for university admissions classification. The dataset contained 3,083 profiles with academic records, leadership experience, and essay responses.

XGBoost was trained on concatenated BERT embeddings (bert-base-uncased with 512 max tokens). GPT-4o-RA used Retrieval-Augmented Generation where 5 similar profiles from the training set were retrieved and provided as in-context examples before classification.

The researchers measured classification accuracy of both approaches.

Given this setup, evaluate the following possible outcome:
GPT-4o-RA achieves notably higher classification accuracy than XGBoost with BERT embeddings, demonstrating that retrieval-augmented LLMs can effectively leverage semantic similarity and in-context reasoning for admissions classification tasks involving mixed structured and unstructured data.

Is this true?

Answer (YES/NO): NO